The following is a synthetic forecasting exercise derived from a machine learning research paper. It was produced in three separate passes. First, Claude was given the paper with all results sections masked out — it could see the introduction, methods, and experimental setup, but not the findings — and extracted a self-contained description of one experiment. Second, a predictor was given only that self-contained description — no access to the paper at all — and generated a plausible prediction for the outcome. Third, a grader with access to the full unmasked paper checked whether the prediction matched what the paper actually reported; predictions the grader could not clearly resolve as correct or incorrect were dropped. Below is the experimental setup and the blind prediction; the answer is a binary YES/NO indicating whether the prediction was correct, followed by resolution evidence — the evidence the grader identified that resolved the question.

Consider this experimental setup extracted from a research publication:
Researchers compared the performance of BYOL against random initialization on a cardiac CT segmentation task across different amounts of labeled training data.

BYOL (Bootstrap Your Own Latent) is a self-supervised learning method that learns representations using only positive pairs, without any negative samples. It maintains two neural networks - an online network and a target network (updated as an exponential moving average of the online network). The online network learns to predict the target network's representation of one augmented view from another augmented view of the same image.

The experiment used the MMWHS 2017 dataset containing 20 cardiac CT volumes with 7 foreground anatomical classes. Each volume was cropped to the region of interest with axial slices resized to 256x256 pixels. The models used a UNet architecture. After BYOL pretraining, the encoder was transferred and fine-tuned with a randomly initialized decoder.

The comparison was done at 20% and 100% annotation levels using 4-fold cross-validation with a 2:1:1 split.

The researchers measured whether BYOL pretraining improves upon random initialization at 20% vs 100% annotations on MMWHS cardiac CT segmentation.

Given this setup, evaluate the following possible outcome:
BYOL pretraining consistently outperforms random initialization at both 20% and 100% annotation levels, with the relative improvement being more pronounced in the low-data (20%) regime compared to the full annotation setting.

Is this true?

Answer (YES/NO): NO